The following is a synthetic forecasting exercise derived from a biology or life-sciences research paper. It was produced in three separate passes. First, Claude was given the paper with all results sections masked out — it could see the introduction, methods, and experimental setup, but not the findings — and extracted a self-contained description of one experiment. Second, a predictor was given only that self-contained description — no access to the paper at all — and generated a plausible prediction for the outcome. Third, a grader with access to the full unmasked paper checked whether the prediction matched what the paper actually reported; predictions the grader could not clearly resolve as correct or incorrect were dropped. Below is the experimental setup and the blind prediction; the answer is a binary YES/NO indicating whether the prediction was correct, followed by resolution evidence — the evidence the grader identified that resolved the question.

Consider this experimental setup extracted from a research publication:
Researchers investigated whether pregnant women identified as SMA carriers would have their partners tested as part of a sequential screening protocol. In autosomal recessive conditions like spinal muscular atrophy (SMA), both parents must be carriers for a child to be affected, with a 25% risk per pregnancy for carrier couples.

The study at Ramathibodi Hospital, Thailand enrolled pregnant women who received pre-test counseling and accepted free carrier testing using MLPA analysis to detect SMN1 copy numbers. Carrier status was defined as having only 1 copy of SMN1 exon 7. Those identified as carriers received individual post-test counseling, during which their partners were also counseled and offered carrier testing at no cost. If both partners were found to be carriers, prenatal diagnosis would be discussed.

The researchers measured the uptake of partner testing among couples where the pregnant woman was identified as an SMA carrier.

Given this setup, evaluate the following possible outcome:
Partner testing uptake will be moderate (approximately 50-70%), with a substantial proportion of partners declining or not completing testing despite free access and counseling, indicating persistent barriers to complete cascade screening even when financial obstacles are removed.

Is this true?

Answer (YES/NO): NO